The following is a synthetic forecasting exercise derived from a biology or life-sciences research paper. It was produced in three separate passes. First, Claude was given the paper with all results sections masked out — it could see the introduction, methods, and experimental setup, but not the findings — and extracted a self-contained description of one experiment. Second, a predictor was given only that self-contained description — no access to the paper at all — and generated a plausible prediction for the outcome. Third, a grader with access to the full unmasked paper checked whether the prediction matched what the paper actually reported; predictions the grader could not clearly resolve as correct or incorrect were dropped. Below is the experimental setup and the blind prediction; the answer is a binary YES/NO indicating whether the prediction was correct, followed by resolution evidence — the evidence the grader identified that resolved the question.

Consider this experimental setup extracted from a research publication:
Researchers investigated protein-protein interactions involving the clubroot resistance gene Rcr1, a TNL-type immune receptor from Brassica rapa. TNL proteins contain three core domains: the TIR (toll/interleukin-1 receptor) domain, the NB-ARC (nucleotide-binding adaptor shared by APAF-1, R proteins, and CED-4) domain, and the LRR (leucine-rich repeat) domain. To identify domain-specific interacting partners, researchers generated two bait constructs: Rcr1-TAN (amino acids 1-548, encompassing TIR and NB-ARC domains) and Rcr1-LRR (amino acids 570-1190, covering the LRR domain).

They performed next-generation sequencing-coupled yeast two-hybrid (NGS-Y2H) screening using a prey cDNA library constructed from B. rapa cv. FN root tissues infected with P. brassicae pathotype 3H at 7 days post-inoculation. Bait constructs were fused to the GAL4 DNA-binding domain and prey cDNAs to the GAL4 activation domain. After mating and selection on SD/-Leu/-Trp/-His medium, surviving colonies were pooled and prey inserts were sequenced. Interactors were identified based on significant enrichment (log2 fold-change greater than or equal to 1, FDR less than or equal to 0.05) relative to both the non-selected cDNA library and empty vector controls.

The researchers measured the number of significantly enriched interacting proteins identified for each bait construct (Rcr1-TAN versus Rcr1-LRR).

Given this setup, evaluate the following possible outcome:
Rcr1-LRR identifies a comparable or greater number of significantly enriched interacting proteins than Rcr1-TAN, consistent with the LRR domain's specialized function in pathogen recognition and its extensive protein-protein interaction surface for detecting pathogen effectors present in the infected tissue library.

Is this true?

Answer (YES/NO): NO